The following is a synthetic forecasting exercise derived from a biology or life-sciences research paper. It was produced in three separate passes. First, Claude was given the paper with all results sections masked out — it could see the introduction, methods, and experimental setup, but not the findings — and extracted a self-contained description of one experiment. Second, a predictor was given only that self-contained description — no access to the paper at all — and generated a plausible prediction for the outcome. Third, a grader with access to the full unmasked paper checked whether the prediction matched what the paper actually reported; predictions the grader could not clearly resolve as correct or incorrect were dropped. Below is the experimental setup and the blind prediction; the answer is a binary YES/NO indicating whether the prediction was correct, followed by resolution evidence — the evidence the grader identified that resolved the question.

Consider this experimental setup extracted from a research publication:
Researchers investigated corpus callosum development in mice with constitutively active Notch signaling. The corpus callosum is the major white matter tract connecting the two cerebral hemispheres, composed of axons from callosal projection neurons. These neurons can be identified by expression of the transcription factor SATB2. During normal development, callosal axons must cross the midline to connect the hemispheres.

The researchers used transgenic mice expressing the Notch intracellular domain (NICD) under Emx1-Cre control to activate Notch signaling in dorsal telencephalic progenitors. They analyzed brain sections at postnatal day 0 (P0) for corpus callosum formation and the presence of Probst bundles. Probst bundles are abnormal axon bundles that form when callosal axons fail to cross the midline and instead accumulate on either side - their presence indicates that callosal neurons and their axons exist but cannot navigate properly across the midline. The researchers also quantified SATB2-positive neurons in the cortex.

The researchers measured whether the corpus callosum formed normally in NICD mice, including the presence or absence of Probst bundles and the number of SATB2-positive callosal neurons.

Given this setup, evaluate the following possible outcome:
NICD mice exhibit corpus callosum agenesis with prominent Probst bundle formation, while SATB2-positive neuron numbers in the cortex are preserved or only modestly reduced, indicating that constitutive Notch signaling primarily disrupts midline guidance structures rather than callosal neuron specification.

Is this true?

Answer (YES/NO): NO